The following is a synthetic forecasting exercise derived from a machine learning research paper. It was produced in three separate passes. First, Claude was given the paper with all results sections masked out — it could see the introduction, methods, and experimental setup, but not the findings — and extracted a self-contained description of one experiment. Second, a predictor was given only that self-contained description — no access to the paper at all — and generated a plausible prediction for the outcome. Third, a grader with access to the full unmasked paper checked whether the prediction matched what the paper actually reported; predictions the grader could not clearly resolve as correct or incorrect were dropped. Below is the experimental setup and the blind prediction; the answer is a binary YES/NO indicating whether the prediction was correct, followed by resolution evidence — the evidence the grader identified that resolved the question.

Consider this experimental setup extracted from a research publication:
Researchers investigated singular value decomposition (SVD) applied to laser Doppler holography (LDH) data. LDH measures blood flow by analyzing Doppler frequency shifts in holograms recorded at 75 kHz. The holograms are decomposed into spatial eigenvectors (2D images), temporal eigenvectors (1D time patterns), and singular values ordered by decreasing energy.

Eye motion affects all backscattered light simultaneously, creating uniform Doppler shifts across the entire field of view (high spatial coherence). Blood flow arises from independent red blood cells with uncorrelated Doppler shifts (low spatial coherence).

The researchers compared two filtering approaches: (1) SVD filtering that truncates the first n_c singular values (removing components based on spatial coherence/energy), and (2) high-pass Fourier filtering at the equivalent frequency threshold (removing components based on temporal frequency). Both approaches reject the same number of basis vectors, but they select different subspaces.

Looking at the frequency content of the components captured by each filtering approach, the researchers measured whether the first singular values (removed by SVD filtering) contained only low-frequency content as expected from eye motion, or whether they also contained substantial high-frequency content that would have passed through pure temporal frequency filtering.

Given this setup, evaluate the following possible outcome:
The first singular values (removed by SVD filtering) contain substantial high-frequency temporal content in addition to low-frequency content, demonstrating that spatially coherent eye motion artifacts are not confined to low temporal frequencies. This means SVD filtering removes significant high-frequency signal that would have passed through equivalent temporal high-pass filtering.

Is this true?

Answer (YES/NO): YES